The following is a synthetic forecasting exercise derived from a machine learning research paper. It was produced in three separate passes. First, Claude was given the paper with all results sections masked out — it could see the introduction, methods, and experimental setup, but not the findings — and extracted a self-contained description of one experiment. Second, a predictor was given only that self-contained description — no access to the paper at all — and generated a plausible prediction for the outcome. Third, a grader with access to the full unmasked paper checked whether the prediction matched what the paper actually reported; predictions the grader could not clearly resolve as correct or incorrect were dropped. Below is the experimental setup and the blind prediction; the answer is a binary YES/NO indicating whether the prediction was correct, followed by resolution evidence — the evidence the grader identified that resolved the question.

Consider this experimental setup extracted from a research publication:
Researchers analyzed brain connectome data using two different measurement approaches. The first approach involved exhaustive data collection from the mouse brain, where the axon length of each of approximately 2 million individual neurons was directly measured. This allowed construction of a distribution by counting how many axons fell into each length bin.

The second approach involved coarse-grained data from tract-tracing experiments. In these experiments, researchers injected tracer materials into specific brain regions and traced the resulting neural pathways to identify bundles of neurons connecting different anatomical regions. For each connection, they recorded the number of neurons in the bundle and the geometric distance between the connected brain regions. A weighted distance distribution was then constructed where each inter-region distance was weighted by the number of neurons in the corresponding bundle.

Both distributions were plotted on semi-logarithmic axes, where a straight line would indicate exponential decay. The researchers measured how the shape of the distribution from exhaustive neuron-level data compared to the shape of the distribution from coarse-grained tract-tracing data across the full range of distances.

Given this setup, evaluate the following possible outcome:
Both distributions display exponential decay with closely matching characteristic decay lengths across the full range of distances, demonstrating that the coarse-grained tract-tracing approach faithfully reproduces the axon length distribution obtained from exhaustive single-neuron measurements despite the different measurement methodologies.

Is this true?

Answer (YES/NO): NO